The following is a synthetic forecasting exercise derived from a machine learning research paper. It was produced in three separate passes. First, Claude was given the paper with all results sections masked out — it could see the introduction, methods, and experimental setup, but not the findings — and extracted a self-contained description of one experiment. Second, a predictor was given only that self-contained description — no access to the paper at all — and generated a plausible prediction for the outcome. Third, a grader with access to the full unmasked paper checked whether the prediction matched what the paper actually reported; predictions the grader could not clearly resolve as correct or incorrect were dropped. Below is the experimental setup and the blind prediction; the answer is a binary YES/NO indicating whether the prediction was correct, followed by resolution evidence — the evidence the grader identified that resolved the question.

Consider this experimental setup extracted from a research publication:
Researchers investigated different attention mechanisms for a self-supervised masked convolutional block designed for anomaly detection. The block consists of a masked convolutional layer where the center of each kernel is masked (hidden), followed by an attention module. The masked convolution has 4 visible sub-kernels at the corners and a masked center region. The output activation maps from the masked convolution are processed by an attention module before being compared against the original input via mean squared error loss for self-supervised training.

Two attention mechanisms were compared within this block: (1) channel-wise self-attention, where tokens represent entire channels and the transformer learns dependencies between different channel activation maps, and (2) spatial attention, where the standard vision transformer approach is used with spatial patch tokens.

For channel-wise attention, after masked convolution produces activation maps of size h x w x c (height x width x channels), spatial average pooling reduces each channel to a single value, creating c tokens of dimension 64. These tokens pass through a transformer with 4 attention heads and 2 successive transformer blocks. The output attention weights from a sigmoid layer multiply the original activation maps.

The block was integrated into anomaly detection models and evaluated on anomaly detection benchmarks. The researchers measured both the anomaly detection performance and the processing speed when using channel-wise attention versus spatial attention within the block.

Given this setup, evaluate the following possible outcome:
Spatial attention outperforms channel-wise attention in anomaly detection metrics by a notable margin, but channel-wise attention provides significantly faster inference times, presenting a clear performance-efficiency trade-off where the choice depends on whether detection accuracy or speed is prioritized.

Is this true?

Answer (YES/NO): NO